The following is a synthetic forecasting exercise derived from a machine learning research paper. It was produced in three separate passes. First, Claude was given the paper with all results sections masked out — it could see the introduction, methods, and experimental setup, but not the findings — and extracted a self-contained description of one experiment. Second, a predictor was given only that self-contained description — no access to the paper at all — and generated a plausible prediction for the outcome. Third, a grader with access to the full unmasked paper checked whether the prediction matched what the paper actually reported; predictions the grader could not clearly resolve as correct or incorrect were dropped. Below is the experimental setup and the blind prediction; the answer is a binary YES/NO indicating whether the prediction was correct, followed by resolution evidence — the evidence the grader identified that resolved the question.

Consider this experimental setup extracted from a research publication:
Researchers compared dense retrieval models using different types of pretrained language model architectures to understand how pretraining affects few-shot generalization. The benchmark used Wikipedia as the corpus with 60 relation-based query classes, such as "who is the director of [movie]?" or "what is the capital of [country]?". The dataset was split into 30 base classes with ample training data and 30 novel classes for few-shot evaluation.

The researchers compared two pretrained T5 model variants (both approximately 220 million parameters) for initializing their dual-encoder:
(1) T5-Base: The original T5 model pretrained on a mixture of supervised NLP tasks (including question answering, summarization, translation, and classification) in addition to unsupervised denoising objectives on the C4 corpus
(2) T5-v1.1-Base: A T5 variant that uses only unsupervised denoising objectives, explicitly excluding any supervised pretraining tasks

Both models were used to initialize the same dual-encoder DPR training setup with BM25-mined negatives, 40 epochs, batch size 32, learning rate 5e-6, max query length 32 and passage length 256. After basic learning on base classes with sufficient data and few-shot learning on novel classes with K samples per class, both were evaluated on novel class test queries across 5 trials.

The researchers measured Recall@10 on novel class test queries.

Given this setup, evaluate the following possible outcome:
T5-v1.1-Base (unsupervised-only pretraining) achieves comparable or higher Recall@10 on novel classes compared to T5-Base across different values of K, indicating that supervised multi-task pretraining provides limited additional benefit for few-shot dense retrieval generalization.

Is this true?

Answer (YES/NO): NO